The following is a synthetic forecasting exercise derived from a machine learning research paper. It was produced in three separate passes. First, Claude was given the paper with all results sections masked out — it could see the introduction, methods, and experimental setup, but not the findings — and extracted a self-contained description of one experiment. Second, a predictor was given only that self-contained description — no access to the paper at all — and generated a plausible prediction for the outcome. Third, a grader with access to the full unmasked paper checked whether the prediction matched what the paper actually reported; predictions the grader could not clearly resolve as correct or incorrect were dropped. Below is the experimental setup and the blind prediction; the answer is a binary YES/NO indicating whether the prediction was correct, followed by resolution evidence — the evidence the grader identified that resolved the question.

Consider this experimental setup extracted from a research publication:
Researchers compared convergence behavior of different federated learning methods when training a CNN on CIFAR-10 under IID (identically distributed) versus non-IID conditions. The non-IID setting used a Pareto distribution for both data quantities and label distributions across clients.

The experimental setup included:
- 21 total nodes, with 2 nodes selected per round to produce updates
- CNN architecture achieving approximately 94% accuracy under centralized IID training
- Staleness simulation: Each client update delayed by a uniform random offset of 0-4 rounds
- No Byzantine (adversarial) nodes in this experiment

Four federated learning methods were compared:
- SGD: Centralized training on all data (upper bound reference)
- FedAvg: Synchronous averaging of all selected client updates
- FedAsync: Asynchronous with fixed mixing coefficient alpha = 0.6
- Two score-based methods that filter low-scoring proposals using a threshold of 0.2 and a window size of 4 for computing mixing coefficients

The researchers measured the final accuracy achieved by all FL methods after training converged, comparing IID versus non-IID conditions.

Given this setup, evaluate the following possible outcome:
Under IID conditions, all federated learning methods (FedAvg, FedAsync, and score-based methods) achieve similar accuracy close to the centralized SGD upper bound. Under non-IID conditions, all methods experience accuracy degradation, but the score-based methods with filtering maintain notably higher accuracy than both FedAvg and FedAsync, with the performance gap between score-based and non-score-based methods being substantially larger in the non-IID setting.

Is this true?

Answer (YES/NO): NO